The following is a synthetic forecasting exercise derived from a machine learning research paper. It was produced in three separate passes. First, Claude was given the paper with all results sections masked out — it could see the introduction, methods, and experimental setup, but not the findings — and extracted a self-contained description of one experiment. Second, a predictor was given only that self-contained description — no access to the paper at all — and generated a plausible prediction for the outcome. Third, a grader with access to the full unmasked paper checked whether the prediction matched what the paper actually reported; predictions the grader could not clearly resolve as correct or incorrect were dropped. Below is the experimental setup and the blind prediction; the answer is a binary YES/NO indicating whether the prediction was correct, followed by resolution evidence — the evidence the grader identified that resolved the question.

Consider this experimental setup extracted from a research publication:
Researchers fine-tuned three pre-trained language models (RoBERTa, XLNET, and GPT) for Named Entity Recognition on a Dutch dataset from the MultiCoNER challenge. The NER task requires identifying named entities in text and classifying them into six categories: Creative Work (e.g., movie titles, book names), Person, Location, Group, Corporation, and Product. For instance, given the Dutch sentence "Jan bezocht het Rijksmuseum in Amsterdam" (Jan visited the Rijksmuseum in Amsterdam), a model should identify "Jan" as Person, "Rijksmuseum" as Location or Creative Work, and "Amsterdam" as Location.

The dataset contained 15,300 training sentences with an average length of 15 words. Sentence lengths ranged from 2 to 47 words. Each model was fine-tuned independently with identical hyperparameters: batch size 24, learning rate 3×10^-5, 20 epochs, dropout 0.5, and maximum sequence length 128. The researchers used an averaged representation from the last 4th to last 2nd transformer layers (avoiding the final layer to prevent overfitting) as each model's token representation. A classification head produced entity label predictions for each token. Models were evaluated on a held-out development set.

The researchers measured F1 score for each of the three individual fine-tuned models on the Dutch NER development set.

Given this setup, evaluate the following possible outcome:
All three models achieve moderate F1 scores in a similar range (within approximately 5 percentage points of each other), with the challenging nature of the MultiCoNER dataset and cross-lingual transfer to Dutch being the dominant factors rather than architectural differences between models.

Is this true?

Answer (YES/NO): NO